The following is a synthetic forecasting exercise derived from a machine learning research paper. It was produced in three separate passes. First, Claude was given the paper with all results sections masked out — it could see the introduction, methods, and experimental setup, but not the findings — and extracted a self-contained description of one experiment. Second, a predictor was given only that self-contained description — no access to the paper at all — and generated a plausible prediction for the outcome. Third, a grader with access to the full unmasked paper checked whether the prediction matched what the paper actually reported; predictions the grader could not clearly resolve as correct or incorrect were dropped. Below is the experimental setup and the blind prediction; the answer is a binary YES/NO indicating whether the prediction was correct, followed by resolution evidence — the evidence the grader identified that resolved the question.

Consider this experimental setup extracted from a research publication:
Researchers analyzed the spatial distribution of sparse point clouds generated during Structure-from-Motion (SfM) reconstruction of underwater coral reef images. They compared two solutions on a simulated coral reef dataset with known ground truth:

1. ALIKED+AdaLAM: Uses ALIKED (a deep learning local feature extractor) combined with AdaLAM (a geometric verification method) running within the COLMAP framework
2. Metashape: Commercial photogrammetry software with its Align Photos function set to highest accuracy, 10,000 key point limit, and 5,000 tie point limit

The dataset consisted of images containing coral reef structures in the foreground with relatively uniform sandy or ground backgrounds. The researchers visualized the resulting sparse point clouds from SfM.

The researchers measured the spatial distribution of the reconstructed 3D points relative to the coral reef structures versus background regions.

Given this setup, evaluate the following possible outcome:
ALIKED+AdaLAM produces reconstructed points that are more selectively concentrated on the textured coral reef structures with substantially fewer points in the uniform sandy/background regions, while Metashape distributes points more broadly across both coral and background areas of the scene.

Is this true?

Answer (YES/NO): YES